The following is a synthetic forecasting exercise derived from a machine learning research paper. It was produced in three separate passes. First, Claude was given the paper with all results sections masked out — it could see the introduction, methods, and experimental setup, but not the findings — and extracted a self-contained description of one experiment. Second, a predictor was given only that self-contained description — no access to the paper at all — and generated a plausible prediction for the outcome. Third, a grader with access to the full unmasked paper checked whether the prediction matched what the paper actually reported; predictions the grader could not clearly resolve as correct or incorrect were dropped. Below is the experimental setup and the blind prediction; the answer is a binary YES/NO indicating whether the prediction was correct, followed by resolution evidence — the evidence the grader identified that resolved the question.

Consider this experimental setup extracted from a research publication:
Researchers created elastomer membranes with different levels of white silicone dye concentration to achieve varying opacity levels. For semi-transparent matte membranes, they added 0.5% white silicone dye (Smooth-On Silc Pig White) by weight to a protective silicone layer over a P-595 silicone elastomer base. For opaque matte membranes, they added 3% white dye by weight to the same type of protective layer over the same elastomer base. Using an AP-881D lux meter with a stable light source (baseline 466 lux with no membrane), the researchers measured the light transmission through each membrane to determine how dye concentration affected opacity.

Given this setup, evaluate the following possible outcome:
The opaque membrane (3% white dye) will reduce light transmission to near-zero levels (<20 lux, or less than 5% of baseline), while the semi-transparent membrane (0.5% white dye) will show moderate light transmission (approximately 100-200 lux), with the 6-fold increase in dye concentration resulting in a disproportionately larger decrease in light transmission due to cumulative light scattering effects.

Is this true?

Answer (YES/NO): NO